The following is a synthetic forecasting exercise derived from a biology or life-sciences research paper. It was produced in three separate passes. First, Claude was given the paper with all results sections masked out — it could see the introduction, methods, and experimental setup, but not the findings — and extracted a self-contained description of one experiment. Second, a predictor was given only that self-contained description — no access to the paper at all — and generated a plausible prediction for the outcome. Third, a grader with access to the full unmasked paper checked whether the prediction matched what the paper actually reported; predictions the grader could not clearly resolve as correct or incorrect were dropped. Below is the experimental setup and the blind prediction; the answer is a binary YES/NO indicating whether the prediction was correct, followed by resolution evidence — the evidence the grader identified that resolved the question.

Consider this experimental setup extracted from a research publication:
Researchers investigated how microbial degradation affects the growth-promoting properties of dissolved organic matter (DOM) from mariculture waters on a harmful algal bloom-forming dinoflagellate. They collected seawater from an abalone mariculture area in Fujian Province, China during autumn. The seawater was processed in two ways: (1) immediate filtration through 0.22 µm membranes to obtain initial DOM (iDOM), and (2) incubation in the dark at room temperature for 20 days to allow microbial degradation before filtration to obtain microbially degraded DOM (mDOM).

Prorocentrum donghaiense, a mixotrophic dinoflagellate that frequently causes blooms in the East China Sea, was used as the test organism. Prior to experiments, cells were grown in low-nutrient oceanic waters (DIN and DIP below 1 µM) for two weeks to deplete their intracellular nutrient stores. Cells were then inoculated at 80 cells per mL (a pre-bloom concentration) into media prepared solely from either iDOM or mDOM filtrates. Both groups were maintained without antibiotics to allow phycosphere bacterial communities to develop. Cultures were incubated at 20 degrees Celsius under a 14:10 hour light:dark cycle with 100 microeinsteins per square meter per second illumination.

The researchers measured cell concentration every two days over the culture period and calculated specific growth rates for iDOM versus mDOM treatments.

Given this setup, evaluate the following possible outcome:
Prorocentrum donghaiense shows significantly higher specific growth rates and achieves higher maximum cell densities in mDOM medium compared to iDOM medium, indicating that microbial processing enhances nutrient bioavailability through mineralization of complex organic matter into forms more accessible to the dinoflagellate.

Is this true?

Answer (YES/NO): NO